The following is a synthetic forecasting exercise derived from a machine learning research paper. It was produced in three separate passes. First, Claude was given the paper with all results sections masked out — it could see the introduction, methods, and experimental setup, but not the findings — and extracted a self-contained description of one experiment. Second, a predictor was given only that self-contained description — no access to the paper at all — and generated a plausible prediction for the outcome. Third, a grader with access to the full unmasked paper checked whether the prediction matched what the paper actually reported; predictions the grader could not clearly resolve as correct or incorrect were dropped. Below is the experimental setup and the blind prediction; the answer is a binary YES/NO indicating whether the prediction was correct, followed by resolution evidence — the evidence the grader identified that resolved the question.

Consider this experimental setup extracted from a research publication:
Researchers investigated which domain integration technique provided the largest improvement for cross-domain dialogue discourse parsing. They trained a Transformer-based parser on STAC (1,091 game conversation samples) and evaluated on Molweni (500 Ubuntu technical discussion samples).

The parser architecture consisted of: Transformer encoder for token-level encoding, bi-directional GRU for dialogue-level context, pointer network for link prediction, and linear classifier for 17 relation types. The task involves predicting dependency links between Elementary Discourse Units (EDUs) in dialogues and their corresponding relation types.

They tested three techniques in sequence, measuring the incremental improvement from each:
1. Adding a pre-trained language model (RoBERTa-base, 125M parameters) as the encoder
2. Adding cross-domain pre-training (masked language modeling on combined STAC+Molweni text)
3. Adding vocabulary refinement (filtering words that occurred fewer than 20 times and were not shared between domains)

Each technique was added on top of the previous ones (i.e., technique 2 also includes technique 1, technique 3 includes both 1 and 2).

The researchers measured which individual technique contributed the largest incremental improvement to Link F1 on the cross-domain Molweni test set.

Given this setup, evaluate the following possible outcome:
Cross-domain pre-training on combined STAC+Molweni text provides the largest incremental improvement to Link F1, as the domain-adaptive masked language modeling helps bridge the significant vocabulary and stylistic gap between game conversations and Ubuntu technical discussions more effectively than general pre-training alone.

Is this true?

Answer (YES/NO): NO